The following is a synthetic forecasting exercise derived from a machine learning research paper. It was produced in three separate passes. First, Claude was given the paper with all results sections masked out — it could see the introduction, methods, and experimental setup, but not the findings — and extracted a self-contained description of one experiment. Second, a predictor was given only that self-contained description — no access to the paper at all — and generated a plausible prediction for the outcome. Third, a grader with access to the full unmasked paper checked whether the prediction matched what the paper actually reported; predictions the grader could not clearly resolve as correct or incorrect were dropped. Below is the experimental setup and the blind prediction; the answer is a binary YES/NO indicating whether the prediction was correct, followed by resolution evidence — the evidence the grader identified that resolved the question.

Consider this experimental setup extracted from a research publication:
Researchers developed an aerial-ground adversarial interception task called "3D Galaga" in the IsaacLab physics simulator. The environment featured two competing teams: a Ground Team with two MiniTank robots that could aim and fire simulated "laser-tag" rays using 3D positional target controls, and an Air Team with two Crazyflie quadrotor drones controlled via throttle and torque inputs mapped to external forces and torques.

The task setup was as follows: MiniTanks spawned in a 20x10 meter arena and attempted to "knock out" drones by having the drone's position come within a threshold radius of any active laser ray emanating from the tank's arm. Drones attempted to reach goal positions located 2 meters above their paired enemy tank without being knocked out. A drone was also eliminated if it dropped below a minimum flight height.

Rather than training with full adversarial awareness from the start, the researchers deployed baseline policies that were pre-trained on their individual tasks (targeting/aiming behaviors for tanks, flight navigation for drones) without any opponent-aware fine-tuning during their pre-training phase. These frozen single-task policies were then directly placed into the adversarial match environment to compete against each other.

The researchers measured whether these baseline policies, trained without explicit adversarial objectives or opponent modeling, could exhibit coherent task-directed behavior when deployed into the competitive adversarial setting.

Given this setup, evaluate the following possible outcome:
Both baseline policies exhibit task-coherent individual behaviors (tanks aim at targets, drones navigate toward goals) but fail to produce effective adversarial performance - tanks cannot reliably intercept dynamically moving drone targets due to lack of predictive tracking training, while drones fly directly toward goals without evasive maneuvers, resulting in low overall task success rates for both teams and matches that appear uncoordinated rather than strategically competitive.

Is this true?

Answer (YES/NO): NO